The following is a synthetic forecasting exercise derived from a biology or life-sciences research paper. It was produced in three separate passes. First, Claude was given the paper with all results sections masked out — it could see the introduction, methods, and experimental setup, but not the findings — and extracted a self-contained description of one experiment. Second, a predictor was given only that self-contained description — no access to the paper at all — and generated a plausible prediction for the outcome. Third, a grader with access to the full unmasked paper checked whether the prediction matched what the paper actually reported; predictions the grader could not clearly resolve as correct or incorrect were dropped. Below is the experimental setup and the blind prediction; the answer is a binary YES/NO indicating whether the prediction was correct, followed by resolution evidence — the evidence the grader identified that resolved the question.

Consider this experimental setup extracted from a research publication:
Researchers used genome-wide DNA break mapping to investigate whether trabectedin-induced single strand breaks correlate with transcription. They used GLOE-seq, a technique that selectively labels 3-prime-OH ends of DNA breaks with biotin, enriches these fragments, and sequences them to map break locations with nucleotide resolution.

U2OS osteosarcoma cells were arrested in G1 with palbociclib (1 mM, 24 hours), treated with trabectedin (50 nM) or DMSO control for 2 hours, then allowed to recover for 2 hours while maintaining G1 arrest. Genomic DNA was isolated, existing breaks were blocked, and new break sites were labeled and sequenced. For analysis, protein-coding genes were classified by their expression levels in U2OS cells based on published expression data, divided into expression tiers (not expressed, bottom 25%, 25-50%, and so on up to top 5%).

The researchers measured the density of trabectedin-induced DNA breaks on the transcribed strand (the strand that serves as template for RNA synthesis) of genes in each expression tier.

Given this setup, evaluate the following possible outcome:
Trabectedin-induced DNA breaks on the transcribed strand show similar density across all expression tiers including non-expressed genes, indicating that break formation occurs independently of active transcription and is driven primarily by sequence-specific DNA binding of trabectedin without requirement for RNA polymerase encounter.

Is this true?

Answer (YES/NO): NO